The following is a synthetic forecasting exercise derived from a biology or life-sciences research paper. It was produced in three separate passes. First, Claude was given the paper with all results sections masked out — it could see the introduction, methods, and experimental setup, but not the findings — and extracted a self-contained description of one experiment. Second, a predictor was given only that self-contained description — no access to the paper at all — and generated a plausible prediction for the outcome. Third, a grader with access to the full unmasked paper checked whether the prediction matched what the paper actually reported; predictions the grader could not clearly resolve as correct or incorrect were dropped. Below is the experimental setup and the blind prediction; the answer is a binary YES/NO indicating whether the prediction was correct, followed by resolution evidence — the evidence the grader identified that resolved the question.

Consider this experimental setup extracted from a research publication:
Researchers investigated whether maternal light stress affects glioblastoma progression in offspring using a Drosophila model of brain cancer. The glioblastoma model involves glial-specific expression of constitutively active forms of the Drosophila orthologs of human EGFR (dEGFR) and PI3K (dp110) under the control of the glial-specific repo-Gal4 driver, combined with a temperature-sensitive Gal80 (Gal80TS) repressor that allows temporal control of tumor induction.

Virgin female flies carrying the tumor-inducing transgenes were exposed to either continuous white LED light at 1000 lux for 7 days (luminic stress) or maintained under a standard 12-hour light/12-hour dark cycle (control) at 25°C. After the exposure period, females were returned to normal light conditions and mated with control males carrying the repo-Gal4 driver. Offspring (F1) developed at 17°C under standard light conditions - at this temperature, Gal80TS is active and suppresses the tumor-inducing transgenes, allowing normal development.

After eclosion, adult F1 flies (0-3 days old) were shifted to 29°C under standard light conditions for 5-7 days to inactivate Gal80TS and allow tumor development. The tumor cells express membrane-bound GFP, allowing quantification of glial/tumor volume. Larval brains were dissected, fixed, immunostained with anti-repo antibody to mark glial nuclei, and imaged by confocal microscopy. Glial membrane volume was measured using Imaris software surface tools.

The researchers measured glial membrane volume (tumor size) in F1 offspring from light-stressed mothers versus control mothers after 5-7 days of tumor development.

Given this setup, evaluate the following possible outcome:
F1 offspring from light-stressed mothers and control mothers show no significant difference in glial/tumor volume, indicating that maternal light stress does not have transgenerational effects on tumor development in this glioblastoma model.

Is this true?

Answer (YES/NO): NO